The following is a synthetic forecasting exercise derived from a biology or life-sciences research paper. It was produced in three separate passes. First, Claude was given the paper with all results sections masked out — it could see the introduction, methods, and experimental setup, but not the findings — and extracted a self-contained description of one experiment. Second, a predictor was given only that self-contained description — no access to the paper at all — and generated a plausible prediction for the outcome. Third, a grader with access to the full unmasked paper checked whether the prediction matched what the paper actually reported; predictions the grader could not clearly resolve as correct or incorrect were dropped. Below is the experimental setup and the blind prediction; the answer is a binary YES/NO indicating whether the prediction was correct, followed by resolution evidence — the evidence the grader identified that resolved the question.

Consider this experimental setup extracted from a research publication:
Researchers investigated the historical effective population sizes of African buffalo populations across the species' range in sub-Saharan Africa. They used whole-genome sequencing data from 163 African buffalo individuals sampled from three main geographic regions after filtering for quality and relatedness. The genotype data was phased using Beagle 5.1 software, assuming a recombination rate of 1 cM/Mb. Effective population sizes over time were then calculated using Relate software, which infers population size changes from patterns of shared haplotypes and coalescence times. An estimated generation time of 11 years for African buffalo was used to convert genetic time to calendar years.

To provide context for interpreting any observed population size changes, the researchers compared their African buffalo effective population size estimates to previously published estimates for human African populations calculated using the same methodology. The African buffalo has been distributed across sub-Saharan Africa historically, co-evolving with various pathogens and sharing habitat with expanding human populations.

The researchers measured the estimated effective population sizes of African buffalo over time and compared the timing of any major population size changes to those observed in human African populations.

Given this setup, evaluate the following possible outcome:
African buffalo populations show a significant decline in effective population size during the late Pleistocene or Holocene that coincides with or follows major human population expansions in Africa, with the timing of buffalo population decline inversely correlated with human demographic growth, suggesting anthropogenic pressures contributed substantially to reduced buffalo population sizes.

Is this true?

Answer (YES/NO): YES